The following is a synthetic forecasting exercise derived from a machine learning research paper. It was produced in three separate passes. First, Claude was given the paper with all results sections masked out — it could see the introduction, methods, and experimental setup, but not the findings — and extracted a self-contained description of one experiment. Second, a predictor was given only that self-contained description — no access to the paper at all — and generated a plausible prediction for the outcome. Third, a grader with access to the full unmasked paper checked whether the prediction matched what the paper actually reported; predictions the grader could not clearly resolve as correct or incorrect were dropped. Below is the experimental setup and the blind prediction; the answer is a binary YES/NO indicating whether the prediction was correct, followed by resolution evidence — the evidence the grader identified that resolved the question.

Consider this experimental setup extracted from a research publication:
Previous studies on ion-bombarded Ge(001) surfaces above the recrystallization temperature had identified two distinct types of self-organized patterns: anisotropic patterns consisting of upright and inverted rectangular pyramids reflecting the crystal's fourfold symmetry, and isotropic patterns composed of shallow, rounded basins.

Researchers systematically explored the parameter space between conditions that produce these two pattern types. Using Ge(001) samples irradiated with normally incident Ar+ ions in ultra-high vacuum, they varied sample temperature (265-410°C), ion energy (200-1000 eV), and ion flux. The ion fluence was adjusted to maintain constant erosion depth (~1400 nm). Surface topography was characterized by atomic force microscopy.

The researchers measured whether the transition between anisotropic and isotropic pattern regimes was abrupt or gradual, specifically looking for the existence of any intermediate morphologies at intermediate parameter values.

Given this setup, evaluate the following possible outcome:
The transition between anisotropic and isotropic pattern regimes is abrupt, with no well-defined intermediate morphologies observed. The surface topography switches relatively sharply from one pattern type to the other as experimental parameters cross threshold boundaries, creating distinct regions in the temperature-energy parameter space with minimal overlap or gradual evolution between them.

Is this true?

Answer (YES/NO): NO